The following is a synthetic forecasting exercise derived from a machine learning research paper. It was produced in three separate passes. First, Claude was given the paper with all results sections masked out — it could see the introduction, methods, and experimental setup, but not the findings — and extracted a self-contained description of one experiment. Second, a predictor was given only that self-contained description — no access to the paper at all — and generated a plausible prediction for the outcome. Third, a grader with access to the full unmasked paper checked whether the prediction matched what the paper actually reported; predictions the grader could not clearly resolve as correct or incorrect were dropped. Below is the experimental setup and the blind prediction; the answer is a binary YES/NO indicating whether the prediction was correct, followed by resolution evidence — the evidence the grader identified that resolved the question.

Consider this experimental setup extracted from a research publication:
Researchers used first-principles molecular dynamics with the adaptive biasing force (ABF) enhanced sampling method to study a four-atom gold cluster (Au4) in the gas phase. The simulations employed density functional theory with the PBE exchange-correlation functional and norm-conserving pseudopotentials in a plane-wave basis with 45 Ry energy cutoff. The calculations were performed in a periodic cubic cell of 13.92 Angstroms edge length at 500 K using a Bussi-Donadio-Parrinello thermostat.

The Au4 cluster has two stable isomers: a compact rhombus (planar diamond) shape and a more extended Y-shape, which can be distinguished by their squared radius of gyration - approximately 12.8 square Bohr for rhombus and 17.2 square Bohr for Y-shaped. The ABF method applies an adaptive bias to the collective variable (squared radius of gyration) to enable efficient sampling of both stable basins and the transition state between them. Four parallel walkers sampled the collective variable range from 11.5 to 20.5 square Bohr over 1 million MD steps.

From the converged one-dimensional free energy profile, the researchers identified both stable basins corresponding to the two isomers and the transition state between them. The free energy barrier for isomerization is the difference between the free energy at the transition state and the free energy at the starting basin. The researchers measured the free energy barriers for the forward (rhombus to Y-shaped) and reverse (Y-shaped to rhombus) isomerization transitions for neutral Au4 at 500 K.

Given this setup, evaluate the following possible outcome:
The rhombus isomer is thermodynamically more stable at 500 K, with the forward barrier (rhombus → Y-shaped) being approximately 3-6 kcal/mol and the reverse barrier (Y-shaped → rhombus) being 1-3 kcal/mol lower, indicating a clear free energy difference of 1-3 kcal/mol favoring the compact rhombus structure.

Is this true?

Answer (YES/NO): NO